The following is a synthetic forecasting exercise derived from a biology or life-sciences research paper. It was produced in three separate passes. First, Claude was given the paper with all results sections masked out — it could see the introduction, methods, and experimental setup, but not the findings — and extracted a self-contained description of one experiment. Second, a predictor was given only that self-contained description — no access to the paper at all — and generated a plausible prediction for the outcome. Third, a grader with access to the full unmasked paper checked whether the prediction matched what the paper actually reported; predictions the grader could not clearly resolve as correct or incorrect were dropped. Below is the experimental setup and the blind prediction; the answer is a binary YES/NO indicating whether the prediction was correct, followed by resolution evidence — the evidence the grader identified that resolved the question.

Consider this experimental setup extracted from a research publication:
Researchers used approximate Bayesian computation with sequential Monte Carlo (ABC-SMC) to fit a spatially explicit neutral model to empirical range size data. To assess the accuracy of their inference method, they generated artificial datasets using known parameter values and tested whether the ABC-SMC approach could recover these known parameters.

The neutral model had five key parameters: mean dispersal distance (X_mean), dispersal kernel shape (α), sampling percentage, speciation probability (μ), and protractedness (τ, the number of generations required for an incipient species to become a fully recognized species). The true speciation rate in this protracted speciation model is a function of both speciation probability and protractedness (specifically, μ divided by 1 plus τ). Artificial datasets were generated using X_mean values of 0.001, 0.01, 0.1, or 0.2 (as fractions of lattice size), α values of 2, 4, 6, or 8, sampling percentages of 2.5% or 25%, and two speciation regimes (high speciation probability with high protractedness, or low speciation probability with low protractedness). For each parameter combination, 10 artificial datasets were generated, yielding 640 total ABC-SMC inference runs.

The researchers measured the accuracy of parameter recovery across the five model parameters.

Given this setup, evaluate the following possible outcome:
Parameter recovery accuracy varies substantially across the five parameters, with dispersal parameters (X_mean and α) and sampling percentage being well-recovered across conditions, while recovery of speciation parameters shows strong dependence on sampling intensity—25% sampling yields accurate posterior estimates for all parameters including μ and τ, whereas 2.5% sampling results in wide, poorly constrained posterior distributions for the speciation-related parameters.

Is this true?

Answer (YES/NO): NO